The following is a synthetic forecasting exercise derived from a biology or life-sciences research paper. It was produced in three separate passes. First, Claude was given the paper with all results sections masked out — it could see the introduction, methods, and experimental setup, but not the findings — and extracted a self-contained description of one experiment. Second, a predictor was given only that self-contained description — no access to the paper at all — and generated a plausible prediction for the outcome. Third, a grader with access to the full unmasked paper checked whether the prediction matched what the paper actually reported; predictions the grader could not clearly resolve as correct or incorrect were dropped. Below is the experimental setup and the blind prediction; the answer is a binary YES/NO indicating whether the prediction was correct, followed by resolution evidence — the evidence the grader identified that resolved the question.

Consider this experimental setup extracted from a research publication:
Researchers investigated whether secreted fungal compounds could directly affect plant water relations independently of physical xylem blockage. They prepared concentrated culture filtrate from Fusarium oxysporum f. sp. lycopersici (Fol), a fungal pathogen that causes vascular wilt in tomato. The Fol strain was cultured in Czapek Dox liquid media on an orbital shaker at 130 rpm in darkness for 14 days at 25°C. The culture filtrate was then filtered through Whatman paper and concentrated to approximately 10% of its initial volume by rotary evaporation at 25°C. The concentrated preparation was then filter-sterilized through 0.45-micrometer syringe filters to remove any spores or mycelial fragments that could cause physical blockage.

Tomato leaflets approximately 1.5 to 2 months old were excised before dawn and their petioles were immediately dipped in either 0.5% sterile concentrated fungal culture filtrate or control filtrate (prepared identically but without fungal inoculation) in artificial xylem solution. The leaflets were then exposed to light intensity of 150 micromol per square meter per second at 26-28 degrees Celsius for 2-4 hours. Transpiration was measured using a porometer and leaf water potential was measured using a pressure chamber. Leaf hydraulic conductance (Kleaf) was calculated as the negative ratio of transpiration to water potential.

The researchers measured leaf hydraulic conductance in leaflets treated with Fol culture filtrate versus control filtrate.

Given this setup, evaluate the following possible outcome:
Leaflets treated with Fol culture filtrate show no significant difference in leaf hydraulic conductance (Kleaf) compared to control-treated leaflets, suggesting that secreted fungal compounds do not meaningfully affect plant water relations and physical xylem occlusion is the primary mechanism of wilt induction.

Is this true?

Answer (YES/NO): NO